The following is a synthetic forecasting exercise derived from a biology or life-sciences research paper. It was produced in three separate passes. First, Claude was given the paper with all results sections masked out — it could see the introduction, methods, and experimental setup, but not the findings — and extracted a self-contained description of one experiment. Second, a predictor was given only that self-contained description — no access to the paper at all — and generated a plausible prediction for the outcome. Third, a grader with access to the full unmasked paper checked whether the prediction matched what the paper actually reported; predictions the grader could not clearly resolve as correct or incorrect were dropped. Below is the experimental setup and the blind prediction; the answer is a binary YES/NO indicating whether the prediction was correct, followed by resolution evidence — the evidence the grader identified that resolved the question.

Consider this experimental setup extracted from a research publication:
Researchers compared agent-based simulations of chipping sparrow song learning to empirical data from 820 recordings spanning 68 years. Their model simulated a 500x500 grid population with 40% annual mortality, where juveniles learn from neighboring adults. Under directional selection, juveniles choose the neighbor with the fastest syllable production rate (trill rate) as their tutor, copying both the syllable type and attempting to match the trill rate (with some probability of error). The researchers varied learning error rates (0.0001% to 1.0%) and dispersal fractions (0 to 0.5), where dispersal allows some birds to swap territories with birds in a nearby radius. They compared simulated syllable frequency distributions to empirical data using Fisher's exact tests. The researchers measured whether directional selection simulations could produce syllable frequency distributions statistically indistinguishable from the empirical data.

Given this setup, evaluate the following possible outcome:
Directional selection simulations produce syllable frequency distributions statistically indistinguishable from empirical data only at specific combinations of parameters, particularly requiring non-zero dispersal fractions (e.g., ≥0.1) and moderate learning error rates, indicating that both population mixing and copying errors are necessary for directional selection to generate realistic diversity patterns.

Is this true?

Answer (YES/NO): YES